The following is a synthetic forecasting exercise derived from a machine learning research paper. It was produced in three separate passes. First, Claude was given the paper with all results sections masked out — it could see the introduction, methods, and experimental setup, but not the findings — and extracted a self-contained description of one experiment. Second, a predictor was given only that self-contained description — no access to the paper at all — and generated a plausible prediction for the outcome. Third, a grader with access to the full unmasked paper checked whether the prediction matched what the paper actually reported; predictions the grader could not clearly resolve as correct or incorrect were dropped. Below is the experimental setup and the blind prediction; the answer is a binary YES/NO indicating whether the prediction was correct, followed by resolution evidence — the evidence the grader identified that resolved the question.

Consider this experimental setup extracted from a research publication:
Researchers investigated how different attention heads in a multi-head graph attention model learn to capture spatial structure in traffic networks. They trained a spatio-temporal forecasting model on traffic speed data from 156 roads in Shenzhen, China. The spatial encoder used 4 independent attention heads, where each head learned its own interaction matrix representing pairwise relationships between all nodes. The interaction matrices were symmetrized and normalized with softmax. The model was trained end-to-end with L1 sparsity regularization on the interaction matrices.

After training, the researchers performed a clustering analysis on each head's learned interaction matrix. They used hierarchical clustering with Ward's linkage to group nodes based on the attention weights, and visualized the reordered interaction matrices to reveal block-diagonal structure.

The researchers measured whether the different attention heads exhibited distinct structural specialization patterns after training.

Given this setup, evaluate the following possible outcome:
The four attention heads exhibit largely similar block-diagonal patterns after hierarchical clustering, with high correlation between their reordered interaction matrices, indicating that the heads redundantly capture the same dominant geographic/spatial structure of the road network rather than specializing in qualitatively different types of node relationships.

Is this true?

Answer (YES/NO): NO